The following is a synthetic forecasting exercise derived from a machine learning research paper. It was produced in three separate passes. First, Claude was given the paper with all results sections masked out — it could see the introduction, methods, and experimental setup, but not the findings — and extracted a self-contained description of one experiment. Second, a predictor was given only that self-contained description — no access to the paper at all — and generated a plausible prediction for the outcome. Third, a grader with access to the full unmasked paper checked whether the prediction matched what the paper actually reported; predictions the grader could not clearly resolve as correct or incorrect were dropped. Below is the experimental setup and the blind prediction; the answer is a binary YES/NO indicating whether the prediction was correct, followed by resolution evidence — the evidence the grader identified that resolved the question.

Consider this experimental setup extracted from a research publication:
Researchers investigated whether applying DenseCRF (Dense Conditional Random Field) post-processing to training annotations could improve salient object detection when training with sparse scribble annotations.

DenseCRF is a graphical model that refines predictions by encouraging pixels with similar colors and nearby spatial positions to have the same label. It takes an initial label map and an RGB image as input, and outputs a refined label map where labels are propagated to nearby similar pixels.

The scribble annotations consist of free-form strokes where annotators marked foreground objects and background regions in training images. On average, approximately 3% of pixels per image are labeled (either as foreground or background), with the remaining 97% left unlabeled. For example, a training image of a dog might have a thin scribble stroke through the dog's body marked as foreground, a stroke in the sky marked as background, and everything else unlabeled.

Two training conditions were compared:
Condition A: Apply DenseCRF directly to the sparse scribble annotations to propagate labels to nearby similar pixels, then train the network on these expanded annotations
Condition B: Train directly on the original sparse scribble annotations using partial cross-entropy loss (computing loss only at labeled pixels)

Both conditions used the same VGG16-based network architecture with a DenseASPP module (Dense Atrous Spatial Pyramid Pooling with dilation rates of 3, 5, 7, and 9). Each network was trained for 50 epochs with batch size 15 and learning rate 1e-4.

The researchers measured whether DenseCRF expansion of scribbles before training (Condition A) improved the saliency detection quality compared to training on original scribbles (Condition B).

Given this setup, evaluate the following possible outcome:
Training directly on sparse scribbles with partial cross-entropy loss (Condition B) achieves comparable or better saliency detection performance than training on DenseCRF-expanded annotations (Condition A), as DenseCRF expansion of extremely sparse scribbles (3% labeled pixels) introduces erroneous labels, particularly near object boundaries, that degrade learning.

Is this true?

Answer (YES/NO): NO